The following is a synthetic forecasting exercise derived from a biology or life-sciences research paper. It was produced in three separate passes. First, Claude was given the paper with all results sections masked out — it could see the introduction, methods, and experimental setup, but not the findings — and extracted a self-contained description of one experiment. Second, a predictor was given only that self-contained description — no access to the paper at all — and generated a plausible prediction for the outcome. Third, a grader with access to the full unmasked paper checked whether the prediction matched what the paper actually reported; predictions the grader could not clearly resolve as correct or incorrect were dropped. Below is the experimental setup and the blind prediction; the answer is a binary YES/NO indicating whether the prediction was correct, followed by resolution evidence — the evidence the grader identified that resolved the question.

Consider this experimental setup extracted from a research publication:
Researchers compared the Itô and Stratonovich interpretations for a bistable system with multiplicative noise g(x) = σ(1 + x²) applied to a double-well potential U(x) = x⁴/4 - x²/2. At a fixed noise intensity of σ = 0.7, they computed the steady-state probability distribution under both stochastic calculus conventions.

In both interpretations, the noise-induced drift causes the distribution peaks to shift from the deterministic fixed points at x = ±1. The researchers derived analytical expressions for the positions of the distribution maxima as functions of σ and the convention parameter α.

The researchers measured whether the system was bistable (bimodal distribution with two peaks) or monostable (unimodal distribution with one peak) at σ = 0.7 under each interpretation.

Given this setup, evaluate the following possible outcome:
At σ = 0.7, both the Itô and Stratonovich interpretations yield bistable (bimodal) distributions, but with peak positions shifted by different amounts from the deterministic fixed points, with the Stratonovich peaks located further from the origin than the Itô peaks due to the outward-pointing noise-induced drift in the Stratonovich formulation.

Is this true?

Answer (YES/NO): NO